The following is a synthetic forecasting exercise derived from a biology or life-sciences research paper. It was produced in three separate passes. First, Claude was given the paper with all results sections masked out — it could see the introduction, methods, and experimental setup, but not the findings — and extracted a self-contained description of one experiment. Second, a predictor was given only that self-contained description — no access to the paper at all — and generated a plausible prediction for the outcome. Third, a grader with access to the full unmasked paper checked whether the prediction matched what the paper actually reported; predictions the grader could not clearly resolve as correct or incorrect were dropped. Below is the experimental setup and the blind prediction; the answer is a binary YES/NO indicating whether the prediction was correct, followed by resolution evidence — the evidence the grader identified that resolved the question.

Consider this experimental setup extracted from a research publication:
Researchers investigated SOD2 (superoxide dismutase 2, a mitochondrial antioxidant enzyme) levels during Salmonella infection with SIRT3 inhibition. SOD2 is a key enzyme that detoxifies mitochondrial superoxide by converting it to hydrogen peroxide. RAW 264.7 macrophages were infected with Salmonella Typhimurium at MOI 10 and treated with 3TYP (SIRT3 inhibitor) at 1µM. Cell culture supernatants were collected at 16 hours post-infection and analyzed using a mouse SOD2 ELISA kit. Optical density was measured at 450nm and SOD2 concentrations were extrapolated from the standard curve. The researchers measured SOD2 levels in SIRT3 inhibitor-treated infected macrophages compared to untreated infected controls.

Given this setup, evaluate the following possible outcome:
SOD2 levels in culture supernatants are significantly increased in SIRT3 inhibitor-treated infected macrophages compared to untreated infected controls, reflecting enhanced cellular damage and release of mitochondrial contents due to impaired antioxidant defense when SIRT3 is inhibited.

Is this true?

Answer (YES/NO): NO